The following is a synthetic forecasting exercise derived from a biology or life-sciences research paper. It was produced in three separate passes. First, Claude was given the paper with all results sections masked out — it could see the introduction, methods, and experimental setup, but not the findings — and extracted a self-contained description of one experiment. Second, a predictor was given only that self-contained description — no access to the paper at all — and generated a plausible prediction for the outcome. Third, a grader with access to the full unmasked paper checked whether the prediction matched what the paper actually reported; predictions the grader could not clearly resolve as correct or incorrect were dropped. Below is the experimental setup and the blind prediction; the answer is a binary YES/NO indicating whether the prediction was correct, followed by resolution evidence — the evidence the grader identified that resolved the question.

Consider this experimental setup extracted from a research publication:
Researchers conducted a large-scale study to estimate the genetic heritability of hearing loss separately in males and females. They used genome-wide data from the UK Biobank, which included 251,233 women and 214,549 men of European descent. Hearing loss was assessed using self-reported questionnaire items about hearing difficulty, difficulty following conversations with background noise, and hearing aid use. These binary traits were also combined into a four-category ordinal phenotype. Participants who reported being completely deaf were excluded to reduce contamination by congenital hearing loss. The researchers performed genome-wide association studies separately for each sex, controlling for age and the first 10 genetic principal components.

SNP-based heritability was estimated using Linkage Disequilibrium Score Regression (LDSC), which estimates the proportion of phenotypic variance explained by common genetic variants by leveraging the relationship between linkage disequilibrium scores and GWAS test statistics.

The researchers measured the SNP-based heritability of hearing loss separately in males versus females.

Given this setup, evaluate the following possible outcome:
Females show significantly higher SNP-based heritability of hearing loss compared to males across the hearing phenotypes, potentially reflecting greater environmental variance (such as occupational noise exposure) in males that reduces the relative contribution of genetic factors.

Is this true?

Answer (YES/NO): NO